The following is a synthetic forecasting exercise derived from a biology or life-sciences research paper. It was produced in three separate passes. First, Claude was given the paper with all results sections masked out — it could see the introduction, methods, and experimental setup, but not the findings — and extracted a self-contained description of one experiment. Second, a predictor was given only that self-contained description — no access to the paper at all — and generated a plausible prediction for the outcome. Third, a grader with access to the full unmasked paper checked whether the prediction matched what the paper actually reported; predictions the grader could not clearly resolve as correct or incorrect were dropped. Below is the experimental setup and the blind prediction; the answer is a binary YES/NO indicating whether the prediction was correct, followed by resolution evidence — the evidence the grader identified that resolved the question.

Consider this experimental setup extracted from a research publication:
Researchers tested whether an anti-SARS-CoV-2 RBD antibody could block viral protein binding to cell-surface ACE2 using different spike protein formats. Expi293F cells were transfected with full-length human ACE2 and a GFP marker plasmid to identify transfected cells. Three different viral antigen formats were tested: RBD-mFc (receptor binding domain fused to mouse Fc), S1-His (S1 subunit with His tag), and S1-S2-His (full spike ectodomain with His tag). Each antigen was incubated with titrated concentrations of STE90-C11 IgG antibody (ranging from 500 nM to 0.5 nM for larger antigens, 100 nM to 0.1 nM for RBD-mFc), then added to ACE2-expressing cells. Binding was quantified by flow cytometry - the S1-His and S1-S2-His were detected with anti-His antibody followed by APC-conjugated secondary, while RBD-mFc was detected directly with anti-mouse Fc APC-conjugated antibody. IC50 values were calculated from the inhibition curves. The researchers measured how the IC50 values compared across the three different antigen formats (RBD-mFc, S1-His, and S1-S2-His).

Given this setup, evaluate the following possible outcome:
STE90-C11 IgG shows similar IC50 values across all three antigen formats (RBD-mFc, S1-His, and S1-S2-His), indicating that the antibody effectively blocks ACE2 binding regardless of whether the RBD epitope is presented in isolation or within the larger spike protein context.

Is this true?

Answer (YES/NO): NO